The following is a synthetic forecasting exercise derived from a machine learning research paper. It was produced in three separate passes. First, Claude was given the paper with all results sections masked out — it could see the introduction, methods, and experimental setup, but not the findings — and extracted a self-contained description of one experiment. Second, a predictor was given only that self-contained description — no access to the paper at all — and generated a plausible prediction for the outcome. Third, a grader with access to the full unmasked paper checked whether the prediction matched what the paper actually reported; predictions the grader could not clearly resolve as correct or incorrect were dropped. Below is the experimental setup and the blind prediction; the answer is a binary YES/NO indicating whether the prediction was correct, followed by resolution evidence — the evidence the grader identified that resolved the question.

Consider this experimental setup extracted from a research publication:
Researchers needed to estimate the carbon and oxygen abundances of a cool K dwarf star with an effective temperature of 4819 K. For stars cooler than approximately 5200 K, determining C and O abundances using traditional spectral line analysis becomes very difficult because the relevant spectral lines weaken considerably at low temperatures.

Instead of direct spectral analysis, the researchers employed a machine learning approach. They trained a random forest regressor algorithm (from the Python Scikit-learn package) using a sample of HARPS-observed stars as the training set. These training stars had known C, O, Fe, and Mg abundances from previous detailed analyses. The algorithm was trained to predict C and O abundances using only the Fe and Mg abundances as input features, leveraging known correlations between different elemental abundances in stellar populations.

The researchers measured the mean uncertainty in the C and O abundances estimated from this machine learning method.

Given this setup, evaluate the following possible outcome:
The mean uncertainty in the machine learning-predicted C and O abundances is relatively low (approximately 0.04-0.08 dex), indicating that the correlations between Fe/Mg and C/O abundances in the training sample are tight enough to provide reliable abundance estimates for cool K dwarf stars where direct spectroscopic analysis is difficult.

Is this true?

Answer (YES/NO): NO